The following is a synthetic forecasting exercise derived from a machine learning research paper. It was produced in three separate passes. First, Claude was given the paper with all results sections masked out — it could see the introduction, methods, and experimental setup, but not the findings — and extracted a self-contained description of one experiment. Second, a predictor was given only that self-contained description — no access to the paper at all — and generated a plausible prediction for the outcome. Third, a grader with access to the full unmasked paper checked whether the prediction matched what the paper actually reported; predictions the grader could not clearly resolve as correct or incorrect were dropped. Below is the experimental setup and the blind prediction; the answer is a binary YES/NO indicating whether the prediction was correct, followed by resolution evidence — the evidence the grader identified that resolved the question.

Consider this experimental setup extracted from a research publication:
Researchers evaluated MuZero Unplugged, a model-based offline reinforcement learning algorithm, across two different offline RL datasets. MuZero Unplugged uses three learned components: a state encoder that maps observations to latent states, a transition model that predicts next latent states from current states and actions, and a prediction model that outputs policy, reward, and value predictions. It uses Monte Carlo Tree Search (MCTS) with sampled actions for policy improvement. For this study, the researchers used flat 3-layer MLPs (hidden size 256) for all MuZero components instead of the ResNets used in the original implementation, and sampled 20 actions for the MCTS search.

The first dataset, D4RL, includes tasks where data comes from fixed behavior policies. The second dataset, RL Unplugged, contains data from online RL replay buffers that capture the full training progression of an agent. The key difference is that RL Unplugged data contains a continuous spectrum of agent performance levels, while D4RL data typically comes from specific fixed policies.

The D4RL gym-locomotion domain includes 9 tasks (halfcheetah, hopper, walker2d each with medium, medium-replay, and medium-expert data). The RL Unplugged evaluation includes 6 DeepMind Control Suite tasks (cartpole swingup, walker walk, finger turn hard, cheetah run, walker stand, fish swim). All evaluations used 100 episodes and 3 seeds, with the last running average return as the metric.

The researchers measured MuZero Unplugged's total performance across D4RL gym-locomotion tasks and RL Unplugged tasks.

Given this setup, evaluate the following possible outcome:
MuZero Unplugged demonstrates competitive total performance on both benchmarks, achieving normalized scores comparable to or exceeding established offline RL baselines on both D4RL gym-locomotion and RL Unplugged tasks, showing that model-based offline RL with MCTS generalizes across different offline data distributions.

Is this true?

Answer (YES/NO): NO